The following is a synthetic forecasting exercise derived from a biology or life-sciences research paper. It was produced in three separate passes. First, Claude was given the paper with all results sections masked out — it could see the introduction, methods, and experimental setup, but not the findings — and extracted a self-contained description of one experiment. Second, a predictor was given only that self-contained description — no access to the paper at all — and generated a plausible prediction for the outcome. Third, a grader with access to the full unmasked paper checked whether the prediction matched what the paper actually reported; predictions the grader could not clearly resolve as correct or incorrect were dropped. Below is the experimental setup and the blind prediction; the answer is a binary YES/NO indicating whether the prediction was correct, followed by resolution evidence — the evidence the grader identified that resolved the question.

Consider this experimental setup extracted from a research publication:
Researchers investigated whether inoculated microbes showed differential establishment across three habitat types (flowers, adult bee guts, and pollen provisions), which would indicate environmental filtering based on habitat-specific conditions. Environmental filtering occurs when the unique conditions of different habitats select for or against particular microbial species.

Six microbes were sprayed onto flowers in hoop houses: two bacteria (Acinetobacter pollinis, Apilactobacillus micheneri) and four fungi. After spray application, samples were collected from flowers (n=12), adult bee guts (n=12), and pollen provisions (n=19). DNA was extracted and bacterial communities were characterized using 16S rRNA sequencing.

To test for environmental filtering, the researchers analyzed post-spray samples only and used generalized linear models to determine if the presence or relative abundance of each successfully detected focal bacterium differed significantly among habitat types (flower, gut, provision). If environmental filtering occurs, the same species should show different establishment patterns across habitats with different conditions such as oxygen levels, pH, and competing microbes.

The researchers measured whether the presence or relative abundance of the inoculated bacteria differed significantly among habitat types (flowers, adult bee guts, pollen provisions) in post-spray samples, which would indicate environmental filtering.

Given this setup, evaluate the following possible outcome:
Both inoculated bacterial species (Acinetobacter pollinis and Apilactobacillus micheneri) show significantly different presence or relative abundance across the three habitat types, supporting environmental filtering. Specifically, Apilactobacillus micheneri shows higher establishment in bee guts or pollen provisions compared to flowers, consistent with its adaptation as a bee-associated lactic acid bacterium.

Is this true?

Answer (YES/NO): YES